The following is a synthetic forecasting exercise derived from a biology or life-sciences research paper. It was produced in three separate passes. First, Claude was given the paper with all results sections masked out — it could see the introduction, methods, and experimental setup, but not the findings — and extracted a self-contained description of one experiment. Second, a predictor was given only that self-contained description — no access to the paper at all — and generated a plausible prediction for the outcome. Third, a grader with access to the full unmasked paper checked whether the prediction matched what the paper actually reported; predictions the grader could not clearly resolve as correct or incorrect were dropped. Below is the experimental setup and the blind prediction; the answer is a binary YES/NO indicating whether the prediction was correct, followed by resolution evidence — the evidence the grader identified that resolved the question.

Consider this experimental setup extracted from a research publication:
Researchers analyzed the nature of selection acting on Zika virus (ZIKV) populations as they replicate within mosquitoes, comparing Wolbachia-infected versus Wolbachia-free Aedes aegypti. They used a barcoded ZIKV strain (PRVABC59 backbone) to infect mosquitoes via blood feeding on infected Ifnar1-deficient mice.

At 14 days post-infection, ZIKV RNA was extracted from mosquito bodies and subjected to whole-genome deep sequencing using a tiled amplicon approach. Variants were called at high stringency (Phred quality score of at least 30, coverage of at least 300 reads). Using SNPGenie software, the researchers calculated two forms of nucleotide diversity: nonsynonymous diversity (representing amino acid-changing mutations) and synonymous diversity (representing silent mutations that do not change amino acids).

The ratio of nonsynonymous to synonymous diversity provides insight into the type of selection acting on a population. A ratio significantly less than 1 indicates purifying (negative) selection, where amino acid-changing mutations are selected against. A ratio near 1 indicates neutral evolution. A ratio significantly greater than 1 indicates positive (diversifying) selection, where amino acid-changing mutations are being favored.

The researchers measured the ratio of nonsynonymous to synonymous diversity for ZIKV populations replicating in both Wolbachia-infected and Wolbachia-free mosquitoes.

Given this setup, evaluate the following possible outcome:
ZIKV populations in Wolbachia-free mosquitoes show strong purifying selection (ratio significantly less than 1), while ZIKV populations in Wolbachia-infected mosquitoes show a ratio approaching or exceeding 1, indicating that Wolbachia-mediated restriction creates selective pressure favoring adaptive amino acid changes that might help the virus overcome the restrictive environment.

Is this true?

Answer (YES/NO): NO